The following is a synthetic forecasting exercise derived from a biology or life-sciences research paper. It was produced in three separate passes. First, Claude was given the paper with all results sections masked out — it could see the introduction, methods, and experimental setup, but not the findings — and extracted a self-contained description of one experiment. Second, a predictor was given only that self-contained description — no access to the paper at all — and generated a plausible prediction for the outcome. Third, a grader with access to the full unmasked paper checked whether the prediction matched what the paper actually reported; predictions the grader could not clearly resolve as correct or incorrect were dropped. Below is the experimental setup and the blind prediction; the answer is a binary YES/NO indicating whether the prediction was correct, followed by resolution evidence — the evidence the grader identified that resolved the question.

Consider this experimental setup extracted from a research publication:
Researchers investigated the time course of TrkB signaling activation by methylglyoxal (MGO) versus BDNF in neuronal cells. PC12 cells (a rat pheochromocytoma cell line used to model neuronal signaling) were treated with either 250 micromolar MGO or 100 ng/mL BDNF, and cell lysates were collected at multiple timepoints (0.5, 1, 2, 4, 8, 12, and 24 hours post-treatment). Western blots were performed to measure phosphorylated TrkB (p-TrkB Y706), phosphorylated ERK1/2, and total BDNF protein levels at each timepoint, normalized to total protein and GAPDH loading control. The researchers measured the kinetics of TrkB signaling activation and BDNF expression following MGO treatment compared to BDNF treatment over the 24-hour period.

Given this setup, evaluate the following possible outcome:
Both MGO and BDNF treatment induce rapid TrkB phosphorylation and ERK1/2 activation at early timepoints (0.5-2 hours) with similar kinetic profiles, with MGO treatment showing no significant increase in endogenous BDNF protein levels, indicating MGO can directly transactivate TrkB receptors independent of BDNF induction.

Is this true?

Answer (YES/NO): NO